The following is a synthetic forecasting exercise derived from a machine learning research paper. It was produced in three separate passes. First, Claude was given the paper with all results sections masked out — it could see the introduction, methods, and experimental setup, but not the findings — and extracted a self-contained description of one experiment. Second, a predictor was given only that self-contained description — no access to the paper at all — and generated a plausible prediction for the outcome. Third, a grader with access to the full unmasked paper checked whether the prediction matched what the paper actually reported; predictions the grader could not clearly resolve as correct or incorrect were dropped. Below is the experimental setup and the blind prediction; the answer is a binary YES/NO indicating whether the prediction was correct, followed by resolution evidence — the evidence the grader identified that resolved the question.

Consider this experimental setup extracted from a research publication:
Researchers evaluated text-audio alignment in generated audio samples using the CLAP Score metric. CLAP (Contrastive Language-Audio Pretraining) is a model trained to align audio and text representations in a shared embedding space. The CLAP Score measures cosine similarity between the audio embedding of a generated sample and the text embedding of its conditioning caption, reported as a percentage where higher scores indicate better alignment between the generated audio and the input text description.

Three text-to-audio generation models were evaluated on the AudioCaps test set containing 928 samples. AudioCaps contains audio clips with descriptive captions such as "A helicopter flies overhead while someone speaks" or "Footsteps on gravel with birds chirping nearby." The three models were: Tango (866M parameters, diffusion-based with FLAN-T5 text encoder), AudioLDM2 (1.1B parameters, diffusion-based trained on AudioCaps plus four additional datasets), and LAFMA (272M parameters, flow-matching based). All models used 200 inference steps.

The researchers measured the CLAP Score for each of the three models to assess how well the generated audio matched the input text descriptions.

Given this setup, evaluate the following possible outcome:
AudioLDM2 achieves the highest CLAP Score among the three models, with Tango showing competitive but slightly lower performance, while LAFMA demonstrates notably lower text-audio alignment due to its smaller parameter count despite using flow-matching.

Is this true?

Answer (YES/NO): NO